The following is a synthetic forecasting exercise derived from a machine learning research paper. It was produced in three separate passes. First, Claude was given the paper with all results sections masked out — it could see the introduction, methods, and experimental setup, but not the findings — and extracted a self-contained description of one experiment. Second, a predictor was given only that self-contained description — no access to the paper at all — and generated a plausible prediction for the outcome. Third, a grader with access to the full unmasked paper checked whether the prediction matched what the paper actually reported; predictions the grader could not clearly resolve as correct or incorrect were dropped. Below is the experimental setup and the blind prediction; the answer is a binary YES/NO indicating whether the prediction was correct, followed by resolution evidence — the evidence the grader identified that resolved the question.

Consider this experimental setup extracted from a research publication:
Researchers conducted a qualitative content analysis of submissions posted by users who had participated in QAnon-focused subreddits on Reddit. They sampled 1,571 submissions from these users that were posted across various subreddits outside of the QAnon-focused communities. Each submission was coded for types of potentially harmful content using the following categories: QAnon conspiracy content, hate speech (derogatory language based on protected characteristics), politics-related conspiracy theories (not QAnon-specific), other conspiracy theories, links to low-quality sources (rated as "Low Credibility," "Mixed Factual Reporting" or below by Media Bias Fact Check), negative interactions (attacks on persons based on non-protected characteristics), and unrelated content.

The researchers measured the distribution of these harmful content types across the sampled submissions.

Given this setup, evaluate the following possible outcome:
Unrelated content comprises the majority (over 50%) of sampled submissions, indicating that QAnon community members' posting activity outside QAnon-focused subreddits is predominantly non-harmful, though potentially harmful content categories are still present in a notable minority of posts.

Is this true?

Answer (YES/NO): NO